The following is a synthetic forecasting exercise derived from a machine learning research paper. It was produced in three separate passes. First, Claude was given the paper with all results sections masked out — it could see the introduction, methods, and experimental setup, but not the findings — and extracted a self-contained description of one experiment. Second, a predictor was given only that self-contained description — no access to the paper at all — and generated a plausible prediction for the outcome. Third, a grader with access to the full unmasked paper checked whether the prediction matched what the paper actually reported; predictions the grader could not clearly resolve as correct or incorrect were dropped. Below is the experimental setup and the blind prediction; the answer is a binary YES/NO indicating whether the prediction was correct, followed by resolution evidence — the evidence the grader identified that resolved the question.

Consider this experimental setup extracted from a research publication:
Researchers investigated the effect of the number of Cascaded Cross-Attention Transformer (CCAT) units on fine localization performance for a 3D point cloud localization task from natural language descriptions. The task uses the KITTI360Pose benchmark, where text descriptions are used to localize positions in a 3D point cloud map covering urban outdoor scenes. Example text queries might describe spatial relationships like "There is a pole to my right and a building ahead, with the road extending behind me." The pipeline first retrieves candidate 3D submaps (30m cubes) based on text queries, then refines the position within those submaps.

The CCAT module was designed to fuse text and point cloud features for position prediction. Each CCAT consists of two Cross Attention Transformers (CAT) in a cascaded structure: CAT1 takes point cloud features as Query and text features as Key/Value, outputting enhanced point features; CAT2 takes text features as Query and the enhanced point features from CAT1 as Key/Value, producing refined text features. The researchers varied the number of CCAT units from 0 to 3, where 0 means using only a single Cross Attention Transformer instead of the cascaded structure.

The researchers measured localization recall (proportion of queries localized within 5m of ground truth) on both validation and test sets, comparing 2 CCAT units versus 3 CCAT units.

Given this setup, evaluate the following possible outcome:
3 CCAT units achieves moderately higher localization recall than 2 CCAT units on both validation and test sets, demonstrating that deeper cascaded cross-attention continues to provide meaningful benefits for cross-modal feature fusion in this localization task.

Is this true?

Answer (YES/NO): NO